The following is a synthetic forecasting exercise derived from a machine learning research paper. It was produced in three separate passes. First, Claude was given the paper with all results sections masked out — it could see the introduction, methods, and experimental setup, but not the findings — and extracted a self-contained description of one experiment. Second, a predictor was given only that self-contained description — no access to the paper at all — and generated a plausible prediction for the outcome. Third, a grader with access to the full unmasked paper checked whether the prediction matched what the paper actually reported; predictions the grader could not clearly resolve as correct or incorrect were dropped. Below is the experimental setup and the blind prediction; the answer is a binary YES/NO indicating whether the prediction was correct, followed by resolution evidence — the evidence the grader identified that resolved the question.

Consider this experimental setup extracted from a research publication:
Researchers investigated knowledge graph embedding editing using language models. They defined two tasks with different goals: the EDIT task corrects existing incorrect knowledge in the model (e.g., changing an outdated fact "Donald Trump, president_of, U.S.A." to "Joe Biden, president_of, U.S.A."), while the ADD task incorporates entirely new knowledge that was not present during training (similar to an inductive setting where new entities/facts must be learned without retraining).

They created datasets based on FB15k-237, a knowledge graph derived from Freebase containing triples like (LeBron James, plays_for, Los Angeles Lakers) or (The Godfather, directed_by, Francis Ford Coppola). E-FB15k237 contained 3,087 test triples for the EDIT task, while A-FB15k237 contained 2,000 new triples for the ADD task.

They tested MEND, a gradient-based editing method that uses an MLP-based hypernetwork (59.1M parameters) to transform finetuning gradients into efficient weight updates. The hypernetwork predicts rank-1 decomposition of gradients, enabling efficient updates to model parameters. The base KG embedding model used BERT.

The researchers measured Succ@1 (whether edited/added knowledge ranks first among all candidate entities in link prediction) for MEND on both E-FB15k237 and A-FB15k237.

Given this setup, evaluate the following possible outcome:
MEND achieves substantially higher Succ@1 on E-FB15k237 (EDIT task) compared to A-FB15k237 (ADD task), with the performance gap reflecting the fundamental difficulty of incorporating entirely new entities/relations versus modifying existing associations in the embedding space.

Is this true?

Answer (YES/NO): YES